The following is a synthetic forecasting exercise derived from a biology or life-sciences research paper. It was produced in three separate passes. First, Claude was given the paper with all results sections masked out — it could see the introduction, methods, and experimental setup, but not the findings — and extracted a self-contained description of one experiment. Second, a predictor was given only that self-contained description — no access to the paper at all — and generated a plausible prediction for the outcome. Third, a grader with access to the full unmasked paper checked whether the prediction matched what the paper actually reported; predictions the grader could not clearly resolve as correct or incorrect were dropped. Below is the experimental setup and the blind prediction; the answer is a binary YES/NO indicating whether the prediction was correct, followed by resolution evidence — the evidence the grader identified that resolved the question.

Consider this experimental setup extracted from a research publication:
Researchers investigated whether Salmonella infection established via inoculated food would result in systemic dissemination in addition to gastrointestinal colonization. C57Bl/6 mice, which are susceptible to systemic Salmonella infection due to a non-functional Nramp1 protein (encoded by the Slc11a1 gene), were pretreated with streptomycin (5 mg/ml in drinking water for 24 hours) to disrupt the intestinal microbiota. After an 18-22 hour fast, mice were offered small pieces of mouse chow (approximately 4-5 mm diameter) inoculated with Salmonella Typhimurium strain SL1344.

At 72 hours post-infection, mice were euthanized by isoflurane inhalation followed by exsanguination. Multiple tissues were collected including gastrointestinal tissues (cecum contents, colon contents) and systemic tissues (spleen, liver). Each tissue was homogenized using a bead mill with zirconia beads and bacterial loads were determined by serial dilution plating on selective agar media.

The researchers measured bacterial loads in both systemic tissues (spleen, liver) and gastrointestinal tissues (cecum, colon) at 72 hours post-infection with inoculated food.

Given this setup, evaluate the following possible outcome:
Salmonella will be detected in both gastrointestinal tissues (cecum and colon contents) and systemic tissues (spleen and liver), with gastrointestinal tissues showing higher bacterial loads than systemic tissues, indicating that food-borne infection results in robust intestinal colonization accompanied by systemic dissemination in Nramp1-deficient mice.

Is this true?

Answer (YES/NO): YES